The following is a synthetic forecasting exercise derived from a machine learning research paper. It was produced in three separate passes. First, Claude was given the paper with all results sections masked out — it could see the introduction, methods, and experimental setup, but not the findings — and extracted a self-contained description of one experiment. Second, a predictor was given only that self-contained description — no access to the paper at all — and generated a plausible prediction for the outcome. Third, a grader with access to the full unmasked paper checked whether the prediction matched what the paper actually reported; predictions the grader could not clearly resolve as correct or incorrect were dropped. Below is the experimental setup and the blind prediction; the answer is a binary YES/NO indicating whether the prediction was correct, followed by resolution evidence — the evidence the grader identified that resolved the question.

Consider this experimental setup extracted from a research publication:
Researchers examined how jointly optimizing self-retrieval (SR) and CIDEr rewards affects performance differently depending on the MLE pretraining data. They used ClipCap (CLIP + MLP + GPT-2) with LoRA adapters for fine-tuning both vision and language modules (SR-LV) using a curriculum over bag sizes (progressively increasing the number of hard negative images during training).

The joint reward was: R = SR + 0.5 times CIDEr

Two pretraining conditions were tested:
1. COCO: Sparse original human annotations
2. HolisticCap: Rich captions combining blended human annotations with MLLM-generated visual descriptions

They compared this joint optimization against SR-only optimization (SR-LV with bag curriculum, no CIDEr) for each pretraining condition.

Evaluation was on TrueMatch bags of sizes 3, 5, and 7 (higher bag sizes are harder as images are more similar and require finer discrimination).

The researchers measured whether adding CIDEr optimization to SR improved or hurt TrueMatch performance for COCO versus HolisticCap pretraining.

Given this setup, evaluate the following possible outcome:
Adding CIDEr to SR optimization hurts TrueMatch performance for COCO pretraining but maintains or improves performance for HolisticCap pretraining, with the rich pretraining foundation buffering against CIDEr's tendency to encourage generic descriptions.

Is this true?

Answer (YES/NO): YES